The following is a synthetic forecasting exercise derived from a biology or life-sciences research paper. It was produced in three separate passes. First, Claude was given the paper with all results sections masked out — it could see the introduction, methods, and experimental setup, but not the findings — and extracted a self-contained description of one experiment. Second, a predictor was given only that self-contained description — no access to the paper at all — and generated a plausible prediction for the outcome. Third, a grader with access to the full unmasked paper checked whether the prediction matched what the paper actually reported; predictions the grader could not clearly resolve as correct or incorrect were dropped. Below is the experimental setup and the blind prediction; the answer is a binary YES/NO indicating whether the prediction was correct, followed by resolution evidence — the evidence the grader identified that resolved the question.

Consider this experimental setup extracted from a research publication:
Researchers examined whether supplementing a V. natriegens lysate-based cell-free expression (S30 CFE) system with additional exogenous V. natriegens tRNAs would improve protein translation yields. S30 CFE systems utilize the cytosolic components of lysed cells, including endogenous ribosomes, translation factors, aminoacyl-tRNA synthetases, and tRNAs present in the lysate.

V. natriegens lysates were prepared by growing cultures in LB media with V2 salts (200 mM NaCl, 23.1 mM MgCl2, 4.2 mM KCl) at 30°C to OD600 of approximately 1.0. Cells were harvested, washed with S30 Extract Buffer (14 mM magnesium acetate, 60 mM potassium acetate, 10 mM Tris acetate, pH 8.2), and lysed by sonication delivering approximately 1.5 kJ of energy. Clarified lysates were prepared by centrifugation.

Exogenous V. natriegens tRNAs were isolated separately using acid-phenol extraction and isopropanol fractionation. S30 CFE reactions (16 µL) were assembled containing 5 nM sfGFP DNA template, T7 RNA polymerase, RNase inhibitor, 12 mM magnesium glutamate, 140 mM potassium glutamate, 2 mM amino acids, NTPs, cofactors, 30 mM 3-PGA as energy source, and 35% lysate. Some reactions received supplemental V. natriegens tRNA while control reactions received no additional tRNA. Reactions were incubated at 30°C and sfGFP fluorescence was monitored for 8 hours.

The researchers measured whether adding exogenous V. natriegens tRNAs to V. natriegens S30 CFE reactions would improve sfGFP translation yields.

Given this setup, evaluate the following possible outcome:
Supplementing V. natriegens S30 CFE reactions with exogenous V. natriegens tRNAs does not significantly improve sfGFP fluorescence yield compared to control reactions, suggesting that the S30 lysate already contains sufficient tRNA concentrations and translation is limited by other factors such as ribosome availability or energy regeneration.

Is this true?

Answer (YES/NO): YES